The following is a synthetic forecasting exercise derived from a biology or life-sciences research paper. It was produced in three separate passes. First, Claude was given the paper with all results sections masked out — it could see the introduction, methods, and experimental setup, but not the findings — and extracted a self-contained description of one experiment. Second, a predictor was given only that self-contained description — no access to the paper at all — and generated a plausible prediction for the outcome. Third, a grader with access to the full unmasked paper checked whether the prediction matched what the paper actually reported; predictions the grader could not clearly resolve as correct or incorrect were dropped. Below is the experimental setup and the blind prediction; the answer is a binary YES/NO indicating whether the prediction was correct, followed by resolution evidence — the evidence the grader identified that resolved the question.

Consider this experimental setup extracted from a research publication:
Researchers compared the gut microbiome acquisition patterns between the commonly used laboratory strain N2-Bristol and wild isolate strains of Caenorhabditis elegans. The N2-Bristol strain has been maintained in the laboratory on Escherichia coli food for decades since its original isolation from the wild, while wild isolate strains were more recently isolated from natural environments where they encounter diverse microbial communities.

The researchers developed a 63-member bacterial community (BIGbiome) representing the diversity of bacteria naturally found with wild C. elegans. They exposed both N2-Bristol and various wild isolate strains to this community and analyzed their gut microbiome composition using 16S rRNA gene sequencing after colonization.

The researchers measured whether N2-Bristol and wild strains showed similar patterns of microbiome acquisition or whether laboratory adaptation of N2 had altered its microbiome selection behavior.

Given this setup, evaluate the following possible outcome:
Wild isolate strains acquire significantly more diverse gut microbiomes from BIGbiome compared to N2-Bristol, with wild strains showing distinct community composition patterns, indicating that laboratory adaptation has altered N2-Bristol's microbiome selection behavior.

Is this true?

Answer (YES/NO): NO